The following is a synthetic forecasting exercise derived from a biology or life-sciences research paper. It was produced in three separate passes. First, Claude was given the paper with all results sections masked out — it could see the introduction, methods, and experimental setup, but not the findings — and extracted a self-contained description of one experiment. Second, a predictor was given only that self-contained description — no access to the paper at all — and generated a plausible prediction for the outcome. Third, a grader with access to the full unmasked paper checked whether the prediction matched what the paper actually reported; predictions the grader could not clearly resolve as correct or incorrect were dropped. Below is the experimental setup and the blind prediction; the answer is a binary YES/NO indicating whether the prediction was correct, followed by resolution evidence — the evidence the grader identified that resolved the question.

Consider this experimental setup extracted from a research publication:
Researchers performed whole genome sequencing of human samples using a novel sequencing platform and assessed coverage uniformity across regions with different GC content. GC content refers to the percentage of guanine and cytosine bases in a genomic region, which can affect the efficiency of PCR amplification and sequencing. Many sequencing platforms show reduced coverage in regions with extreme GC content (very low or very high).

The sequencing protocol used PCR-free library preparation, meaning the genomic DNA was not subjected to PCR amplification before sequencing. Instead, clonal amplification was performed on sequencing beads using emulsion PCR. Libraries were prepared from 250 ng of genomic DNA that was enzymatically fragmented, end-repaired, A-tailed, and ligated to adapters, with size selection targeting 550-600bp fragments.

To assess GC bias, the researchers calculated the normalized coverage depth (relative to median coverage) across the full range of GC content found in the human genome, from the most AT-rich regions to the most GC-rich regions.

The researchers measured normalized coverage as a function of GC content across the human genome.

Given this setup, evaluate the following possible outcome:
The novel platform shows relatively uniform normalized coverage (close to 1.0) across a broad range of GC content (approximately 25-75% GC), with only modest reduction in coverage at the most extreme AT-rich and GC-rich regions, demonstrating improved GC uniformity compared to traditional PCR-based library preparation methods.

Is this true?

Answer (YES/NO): NO